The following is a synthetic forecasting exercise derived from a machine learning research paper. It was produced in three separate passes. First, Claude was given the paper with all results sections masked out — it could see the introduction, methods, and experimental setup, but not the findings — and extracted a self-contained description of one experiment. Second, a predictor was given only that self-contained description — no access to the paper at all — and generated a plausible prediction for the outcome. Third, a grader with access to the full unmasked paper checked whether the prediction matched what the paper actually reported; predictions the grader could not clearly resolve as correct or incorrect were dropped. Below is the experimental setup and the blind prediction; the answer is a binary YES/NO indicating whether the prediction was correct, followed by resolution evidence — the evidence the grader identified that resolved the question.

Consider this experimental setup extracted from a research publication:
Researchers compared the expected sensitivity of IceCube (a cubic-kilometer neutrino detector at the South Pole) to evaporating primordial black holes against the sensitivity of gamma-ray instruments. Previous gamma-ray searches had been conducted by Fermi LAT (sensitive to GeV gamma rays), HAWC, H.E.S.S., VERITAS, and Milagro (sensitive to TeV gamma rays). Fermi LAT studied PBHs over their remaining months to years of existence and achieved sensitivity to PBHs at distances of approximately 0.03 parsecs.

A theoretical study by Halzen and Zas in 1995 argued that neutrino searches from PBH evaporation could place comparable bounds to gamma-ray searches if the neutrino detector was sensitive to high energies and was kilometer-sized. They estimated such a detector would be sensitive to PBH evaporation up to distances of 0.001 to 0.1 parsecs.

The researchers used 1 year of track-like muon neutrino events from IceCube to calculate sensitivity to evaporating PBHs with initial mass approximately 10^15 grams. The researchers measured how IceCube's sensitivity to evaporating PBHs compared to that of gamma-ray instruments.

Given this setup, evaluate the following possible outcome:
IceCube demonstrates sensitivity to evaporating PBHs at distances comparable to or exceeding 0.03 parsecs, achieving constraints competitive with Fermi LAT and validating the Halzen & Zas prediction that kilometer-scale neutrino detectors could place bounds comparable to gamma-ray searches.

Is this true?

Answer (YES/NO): NO